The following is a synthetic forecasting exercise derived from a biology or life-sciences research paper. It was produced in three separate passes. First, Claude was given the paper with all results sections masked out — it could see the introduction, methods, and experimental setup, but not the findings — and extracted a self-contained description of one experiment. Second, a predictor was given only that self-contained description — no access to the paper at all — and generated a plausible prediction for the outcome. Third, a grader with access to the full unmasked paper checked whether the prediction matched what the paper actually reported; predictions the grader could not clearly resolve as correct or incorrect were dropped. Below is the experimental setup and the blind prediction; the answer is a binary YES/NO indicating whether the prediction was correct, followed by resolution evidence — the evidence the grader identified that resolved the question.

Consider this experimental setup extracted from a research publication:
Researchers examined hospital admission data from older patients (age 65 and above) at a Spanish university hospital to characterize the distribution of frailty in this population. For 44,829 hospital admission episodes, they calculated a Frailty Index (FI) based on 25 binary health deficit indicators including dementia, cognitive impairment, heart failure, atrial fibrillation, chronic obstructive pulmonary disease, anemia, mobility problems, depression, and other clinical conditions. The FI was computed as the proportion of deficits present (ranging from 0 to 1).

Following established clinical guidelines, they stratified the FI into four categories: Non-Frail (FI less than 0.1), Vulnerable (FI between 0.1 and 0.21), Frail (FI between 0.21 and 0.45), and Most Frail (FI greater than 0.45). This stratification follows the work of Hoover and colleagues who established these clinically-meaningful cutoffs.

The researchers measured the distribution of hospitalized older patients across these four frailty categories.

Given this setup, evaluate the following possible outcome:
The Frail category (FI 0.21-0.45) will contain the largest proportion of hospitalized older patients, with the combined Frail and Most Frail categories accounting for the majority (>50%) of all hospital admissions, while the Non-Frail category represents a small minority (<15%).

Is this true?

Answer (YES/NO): YES